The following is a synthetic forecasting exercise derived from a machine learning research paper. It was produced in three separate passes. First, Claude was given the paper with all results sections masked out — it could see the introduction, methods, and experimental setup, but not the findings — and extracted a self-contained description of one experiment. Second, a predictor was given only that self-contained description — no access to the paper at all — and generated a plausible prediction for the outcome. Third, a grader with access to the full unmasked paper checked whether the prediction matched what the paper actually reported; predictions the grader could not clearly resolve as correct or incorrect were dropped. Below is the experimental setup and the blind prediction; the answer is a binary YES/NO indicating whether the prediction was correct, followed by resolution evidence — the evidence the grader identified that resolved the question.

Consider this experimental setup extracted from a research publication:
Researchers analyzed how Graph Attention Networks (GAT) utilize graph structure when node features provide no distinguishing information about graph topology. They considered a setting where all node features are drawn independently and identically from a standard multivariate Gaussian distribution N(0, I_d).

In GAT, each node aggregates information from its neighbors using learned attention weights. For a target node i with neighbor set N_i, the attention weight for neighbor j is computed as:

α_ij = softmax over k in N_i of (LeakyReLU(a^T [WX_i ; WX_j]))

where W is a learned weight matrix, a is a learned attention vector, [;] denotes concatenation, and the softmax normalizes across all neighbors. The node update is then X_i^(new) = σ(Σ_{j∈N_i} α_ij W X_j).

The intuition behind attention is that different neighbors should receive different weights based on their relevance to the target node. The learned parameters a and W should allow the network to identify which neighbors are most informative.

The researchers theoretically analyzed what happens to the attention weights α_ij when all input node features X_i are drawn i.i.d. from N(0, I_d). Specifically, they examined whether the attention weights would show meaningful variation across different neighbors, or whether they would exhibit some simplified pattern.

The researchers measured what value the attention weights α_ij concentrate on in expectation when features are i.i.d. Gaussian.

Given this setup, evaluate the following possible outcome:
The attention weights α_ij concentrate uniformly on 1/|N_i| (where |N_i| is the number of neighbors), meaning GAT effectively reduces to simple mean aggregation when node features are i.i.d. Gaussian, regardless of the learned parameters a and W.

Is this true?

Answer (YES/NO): YES